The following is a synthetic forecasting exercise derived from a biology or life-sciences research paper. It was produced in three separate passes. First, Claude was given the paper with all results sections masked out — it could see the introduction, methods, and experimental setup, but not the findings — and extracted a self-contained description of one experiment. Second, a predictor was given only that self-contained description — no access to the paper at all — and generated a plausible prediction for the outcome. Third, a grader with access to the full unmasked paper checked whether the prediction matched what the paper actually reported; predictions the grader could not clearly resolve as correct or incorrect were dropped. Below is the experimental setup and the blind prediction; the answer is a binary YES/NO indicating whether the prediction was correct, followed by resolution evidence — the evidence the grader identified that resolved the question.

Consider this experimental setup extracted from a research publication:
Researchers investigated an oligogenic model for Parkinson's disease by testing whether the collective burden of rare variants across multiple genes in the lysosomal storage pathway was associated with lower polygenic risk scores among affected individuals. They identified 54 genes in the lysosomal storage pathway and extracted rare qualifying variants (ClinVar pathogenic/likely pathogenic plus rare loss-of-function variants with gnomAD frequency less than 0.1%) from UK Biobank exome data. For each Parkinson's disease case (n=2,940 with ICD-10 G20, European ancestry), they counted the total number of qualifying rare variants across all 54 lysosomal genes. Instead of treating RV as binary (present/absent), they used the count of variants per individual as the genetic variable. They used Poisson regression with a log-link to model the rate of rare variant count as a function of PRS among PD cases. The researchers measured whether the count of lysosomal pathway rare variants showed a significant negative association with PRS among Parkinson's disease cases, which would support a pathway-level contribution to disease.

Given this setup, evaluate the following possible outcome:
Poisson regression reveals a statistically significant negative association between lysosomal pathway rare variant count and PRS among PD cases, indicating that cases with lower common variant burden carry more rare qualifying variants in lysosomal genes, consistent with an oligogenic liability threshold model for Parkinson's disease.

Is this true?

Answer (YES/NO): YES